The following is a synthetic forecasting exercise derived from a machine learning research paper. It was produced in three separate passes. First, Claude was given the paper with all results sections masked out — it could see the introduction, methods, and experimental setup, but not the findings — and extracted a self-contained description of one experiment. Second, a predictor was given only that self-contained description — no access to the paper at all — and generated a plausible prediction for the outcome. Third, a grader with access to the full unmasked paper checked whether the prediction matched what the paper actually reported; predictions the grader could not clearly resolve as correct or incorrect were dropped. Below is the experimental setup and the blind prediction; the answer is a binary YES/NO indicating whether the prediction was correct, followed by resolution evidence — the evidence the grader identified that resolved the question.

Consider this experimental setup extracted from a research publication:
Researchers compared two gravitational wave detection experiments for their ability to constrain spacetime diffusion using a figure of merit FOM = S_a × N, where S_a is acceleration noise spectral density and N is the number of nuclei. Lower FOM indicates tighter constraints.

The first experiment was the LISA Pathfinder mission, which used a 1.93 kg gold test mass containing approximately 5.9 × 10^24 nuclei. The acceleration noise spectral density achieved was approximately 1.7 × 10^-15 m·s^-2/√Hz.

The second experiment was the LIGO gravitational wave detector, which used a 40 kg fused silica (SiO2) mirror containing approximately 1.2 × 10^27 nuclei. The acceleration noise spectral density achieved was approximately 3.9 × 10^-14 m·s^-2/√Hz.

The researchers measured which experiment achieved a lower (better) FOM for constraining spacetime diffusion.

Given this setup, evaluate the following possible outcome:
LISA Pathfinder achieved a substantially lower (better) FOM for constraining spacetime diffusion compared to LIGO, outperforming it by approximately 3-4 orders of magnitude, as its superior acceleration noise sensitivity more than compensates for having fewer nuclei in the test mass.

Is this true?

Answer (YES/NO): NO